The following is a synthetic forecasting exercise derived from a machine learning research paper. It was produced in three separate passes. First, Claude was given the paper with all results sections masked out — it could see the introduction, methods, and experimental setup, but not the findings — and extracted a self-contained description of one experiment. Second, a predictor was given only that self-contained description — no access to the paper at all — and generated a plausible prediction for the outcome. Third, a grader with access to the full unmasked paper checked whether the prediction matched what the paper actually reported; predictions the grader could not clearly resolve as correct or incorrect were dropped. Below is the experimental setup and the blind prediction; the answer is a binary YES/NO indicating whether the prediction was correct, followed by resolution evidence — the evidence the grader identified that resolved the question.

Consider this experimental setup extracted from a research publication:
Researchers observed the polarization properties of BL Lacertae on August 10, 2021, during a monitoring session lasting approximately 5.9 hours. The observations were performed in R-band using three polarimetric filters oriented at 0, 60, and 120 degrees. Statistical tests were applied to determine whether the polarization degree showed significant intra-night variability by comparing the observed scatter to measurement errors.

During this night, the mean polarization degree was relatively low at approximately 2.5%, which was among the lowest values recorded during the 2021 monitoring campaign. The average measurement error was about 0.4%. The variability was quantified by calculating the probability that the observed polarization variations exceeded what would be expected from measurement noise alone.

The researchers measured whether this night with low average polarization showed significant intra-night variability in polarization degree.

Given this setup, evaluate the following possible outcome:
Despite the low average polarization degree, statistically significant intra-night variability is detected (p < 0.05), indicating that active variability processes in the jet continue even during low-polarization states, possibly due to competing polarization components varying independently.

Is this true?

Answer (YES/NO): YES